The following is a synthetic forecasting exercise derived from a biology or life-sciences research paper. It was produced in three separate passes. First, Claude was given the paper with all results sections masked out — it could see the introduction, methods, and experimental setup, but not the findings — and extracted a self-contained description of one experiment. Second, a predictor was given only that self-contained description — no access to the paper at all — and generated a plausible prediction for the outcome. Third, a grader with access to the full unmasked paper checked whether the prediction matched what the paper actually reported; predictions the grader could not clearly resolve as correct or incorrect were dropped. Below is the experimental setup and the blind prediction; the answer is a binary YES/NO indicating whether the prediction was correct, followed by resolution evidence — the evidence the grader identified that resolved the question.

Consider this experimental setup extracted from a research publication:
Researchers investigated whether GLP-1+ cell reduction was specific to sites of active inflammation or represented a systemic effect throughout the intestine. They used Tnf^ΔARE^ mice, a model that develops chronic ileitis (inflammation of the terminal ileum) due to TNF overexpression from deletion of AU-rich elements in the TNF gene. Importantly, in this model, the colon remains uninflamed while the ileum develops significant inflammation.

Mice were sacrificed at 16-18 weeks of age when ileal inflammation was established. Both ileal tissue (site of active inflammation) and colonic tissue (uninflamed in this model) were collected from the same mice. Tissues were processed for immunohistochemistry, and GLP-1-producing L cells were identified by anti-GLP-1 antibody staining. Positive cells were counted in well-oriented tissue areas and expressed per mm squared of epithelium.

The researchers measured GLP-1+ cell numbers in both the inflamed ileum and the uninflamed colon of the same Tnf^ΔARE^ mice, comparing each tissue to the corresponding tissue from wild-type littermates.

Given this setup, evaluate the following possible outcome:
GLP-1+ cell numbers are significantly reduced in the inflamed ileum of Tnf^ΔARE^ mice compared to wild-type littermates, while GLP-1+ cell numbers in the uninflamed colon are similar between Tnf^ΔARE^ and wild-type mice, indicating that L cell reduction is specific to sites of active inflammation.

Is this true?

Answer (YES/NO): YES